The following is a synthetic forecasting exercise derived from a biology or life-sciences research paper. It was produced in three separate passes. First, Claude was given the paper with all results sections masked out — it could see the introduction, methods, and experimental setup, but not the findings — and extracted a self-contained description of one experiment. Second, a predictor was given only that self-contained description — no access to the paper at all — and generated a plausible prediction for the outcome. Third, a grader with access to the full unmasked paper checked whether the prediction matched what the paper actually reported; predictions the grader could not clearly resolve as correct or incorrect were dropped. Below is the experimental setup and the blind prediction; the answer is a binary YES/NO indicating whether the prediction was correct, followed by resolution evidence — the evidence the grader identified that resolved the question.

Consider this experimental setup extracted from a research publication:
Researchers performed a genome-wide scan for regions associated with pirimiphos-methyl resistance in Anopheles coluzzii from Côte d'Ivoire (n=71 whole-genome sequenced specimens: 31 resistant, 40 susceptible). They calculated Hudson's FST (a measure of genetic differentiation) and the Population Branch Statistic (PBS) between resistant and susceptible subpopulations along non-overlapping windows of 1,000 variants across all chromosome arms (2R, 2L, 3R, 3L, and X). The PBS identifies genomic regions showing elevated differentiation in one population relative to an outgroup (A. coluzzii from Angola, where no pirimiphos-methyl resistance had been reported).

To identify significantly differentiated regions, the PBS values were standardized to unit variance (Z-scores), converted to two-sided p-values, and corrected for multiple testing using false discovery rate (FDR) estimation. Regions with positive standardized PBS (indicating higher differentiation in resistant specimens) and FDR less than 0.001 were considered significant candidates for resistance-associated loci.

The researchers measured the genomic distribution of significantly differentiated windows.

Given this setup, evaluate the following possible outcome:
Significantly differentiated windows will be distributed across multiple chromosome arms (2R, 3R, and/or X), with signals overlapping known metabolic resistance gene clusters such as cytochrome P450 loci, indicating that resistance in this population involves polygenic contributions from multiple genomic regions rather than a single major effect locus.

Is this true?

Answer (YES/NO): NO